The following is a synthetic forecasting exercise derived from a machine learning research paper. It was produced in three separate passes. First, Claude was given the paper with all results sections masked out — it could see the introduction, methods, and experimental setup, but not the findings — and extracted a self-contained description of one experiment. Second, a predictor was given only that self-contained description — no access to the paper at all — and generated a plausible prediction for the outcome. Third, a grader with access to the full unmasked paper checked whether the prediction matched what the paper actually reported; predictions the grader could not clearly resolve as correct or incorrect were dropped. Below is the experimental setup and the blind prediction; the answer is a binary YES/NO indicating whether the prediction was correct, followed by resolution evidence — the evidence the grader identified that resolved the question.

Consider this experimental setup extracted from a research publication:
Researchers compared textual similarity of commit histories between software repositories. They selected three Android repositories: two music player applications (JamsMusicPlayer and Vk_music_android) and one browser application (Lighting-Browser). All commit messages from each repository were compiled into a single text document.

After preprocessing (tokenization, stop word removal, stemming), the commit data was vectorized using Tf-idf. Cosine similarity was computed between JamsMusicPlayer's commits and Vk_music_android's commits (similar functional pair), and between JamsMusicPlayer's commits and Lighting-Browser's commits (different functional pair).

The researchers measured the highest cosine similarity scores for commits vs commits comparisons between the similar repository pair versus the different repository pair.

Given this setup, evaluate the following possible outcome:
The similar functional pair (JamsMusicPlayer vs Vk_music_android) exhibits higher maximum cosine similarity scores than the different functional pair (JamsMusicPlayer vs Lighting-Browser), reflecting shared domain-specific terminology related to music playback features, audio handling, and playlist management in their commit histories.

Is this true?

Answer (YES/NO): YES